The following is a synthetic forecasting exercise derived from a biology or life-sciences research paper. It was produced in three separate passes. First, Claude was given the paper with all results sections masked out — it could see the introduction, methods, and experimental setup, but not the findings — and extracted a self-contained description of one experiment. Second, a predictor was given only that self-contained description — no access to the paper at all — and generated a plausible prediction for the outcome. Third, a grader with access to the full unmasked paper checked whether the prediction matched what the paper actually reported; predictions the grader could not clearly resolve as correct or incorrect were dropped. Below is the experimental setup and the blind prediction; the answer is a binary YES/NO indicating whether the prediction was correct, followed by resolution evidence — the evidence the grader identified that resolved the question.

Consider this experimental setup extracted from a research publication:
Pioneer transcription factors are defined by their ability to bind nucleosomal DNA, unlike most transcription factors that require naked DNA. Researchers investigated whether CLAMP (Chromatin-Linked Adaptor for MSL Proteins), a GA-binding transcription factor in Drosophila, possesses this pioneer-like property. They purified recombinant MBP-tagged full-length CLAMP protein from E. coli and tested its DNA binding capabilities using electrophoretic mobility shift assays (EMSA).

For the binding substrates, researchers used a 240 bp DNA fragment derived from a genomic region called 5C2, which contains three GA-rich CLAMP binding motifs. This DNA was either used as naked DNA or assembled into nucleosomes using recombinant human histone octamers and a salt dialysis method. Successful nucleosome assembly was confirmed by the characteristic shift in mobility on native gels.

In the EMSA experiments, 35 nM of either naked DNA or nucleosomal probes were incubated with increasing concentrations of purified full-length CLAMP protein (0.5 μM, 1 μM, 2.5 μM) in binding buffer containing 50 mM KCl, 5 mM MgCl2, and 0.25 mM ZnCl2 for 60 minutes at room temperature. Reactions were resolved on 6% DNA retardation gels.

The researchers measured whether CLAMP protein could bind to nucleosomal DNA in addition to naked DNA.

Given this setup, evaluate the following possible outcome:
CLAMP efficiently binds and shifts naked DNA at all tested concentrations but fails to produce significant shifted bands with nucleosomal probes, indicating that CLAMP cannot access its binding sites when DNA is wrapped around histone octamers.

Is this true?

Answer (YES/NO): NO